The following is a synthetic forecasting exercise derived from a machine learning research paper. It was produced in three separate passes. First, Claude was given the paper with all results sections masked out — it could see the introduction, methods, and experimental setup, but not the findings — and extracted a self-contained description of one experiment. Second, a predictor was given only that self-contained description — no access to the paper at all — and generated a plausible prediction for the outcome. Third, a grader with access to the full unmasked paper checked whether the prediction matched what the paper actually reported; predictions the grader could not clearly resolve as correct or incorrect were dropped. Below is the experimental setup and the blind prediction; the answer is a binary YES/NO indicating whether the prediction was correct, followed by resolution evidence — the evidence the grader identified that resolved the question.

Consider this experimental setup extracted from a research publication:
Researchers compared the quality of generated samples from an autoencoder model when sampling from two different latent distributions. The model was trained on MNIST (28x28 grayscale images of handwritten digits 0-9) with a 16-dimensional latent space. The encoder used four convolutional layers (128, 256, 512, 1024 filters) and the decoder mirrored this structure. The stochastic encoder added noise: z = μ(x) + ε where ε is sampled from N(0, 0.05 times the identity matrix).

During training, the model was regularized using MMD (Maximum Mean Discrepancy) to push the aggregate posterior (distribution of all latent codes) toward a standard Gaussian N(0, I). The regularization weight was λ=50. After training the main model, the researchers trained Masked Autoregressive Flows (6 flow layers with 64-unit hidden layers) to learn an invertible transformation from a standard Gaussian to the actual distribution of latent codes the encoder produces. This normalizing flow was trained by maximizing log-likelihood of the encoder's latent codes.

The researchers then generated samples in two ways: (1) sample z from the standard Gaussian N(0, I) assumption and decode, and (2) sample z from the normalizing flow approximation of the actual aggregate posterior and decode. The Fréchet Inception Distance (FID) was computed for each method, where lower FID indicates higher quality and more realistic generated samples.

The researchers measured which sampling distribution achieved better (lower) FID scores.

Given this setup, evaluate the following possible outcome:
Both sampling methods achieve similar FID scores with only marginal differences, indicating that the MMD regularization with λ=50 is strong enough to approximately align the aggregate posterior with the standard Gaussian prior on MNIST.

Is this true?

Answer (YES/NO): NO